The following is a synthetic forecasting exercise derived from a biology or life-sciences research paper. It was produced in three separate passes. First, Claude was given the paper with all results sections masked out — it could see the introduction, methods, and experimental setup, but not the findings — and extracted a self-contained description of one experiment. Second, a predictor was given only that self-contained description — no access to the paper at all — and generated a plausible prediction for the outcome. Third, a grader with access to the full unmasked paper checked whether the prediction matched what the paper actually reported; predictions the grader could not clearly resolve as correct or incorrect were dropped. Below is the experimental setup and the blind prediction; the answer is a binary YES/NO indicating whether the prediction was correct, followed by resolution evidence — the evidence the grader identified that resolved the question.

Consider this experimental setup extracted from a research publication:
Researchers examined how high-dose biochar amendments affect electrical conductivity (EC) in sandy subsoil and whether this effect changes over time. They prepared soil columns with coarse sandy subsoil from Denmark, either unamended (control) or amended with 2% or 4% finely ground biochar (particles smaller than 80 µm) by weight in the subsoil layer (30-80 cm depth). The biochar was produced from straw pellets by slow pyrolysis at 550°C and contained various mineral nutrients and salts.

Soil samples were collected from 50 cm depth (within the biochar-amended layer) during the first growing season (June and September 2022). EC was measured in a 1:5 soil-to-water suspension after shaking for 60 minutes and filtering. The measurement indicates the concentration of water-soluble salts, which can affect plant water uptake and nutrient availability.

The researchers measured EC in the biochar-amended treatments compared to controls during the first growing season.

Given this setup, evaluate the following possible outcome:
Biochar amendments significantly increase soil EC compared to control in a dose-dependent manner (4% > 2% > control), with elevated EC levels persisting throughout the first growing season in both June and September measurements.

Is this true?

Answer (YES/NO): NO